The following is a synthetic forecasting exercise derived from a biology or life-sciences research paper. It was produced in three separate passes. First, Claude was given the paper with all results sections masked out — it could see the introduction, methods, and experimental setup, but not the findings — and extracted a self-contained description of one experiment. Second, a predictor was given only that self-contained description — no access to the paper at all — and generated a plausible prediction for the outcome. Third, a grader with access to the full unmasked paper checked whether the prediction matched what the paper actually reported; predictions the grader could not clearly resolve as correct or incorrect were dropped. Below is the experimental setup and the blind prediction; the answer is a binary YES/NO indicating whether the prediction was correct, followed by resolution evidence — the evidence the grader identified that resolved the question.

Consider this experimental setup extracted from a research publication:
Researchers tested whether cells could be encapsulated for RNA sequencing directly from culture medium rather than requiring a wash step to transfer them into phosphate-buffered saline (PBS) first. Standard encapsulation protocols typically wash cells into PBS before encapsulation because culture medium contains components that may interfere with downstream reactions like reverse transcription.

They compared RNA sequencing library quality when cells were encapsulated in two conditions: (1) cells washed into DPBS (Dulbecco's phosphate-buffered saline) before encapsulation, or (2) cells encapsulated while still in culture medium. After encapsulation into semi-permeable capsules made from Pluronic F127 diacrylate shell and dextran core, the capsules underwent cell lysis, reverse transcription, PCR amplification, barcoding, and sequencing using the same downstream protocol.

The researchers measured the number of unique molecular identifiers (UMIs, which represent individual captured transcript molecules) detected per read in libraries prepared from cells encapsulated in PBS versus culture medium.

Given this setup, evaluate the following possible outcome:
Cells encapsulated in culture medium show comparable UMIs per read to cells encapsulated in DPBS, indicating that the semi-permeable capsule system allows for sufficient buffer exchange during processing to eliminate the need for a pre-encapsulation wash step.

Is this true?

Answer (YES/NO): YES